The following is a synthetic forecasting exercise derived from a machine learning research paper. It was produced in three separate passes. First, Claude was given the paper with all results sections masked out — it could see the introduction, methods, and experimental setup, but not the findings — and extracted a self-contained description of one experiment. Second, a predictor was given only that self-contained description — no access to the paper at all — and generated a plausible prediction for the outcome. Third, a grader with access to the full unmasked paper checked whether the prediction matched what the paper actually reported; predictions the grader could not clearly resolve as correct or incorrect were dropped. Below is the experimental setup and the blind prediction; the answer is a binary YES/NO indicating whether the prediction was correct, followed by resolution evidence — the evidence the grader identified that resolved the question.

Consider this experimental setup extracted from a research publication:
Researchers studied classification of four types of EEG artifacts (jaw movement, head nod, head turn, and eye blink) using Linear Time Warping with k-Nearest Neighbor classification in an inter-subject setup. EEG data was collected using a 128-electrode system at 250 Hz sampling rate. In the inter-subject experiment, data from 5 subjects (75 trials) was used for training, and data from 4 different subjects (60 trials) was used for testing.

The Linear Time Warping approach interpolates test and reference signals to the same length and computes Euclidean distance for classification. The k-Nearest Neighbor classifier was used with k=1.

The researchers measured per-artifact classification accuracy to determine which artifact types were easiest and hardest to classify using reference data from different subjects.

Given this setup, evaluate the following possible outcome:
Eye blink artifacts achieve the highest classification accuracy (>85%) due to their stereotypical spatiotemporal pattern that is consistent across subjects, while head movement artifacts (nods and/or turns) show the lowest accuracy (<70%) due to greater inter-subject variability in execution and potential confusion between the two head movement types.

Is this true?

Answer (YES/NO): YES